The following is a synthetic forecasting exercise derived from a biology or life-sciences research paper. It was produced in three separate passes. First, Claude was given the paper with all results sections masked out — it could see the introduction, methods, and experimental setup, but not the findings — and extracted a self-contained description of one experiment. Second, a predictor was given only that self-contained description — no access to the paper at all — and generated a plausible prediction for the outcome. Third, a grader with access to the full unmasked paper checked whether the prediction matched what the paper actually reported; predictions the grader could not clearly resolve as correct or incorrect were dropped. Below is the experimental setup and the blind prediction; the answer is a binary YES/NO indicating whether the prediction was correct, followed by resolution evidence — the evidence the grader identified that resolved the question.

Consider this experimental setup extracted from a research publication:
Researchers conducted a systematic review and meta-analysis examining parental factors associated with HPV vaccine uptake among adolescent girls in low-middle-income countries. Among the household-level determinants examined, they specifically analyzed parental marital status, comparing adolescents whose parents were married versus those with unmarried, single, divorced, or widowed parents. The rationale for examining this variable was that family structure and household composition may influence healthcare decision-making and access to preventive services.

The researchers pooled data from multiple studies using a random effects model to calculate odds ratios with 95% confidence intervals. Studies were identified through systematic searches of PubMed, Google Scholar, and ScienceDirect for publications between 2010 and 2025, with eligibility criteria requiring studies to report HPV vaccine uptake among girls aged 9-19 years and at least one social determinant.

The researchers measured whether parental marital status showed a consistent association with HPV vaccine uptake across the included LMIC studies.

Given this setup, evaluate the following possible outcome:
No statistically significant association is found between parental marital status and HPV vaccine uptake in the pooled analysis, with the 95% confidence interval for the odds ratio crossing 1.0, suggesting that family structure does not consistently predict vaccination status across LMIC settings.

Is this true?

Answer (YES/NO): NO